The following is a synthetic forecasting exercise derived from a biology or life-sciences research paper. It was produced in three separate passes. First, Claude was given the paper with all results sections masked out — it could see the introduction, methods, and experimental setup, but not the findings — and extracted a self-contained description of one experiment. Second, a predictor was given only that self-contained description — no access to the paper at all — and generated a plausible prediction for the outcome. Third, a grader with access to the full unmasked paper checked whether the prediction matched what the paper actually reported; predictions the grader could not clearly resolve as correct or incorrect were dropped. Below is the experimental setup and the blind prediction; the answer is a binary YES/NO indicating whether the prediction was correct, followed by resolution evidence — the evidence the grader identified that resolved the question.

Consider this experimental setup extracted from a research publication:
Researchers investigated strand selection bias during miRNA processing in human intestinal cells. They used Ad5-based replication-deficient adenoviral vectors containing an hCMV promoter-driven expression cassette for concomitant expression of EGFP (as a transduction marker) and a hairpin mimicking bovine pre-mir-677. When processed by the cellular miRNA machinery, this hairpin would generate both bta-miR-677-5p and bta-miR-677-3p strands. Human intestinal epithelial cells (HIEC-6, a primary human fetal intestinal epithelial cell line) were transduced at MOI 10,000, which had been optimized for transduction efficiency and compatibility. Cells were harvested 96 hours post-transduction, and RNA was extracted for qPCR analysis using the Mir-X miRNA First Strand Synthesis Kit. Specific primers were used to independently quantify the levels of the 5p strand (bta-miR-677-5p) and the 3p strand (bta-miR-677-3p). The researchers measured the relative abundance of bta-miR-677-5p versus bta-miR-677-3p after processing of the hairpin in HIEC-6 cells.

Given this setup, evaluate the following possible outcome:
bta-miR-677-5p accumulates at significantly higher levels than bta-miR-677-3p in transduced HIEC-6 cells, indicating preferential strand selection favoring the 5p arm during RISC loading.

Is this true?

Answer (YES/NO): YES